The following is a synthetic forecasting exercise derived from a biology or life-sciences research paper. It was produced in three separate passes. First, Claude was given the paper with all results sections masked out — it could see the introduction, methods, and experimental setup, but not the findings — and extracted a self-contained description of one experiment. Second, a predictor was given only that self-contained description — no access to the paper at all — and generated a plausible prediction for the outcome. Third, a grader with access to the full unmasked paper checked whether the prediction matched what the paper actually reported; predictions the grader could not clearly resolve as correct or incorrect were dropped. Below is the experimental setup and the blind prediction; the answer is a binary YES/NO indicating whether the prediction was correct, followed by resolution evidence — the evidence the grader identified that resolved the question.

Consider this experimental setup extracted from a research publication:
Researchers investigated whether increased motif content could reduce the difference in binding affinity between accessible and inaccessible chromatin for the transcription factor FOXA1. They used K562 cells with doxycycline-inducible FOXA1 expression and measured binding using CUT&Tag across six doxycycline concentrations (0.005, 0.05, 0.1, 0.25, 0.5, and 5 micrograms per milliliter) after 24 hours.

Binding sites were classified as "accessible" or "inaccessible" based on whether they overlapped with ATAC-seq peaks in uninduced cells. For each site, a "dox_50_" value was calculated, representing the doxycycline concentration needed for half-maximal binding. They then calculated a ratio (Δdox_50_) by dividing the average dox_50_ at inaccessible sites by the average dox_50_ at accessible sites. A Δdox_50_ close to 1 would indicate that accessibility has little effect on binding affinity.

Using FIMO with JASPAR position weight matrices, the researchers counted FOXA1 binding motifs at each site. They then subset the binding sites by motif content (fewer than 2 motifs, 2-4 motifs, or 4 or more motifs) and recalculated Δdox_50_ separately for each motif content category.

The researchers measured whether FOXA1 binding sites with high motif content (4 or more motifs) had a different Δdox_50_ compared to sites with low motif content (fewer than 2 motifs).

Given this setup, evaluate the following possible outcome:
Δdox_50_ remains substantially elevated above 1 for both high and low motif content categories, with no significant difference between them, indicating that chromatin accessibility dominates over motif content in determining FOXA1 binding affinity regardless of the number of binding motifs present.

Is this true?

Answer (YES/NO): NO